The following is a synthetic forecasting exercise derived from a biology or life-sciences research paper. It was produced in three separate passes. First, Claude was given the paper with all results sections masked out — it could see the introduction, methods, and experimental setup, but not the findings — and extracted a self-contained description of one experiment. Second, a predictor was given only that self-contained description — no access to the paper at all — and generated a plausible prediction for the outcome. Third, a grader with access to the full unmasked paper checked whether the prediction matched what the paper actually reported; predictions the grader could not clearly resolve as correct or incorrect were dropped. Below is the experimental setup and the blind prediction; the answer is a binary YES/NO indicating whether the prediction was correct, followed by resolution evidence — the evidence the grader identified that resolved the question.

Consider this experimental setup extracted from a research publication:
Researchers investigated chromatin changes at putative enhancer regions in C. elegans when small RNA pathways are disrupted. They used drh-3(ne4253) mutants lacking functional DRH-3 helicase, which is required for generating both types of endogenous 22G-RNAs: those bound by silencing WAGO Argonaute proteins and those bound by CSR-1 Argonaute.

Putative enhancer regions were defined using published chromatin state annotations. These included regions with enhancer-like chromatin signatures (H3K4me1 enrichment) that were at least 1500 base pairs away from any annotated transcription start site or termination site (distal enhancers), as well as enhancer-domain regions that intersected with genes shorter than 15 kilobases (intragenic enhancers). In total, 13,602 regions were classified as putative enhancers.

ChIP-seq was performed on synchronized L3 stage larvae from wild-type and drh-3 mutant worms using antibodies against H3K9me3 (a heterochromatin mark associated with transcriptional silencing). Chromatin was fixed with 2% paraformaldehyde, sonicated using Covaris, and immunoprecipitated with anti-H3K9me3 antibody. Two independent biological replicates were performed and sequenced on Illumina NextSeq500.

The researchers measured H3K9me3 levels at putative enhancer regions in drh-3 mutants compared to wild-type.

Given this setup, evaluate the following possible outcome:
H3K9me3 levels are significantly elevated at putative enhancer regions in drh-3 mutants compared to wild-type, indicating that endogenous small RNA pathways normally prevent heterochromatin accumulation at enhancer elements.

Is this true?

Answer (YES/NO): YES